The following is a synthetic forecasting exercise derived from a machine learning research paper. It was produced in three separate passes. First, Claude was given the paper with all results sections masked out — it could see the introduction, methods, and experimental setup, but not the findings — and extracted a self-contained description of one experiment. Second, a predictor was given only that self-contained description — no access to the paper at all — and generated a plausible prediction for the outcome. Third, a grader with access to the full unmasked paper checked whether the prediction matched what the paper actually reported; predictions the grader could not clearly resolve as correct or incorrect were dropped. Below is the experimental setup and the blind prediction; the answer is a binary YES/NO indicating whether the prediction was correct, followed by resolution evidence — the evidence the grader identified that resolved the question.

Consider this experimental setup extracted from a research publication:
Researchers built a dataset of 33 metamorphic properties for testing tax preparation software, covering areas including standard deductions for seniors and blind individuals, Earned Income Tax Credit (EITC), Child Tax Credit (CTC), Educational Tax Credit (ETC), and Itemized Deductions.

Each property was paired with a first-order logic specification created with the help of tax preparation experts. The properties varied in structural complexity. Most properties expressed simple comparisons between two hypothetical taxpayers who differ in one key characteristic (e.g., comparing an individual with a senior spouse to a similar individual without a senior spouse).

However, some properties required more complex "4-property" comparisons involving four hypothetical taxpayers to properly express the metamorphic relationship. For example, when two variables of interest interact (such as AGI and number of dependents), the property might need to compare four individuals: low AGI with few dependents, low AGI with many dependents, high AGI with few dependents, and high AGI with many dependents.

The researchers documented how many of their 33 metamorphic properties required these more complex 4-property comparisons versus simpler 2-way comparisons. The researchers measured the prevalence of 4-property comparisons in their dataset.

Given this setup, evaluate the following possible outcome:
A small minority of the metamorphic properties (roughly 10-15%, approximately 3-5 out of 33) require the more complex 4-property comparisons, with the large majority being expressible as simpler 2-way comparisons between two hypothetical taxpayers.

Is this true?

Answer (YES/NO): NO